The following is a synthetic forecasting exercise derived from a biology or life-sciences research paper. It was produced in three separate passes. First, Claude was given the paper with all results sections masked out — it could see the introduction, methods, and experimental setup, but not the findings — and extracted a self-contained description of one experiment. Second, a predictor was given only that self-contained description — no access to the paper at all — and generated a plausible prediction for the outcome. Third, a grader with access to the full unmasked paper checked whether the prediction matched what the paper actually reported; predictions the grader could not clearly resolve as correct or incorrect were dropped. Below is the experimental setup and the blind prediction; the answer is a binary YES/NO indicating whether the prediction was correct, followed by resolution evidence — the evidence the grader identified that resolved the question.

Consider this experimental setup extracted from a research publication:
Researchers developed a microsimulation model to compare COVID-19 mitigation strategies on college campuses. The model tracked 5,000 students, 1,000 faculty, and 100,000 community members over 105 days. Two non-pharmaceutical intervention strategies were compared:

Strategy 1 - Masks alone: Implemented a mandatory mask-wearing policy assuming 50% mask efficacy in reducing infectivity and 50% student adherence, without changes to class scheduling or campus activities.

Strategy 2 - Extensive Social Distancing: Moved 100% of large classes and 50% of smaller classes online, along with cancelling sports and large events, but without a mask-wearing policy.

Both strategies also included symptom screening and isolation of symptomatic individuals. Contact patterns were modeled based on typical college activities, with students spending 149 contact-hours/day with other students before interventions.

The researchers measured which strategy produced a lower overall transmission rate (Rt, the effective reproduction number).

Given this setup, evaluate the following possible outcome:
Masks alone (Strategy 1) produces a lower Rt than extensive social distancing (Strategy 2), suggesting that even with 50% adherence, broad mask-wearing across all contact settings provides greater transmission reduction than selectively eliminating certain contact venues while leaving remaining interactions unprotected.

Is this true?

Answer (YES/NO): YES